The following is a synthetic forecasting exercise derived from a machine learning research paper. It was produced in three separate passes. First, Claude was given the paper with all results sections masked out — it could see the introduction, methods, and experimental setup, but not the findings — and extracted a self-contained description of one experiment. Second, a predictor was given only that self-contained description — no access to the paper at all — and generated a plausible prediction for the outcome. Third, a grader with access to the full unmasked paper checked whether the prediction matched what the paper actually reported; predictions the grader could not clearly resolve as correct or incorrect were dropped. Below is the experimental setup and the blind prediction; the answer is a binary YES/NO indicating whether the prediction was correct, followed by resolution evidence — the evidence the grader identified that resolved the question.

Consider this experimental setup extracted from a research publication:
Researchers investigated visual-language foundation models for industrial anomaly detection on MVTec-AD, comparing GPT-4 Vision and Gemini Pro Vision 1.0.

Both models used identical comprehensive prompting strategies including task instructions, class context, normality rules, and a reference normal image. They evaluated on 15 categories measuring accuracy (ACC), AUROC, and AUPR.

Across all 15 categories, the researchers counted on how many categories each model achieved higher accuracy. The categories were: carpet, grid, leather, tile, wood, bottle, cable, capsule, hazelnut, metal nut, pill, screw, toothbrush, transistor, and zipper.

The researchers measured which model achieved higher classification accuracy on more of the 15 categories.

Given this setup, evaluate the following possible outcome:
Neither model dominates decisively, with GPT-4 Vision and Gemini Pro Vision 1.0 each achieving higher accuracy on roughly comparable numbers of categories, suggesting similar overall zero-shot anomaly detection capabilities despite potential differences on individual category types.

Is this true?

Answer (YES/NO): NO